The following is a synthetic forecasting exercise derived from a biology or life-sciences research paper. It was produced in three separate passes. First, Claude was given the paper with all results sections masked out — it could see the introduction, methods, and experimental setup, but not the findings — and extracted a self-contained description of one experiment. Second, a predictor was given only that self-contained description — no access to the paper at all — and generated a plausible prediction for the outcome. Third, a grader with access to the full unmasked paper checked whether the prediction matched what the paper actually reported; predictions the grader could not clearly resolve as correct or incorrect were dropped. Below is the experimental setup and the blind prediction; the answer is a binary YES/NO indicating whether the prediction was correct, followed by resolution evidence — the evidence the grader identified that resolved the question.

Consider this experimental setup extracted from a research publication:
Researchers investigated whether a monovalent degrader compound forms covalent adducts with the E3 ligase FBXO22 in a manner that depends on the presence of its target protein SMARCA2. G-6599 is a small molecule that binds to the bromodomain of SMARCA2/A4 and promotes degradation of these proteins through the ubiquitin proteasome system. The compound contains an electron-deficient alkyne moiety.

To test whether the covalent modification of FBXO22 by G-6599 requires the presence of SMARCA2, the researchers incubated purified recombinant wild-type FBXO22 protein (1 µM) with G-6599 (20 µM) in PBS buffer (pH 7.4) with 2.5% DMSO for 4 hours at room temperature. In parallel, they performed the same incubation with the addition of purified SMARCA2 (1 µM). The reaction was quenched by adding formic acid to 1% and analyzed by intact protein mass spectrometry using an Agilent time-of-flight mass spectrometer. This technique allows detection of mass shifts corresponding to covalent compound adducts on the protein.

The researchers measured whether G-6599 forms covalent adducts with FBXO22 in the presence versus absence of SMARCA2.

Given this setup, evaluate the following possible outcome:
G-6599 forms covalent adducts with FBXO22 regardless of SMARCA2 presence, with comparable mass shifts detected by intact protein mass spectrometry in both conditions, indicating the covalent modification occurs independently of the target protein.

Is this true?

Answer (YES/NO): YES